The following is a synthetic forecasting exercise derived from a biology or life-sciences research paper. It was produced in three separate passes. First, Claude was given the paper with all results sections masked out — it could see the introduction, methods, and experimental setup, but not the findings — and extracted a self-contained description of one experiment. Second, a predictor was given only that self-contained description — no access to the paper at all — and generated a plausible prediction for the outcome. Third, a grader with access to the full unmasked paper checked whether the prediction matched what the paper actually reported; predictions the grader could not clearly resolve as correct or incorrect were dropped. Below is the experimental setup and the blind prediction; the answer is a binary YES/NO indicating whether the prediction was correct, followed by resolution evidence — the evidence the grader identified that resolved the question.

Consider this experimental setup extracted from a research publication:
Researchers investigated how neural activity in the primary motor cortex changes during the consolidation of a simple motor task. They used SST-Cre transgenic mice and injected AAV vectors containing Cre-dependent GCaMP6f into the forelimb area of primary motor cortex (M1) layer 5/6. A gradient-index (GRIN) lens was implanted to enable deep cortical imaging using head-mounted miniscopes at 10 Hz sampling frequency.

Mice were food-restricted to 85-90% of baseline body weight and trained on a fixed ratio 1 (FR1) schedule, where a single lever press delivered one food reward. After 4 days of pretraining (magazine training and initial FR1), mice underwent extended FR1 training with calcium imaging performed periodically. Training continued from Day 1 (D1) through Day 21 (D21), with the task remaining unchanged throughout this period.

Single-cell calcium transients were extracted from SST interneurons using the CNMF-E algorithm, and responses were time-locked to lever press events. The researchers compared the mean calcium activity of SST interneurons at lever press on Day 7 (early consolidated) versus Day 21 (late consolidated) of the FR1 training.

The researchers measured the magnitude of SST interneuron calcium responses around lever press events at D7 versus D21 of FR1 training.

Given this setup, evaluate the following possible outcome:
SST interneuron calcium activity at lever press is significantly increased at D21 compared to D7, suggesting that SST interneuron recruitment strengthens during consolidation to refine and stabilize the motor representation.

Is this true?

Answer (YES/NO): NO